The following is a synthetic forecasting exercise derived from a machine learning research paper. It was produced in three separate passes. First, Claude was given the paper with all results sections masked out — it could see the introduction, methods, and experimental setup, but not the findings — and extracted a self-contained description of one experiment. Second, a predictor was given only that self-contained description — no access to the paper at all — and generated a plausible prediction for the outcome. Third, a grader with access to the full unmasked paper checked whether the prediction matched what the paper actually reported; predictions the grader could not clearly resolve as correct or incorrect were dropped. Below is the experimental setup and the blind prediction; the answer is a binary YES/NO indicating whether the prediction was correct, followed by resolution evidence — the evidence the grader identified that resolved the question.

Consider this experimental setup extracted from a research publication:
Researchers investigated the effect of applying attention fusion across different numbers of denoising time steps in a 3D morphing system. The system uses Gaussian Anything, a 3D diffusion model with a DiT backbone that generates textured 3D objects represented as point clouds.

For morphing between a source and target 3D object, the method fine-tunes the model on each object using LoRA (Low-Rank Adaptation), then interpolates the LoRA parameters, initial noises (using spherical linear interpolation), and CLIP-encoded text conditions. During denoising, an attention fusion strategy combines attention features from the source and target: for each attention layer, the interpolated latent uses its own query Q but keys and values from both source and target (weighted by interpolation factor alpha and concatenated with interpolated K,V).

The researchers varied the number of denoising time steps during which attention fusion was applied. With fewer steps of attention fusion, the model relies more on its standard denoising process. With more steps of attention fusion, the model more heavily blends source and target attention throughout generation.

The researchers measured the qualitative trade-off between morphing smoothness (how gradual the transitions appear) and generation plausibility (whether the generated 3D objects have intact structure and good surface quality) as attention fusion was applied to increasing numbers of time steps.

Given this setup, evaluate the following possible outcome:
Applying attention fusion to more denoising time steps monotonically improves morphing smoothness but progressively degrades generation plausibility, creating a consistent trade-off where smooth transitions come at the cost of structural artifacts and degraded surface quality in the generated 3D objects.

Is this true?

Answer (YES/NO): NO